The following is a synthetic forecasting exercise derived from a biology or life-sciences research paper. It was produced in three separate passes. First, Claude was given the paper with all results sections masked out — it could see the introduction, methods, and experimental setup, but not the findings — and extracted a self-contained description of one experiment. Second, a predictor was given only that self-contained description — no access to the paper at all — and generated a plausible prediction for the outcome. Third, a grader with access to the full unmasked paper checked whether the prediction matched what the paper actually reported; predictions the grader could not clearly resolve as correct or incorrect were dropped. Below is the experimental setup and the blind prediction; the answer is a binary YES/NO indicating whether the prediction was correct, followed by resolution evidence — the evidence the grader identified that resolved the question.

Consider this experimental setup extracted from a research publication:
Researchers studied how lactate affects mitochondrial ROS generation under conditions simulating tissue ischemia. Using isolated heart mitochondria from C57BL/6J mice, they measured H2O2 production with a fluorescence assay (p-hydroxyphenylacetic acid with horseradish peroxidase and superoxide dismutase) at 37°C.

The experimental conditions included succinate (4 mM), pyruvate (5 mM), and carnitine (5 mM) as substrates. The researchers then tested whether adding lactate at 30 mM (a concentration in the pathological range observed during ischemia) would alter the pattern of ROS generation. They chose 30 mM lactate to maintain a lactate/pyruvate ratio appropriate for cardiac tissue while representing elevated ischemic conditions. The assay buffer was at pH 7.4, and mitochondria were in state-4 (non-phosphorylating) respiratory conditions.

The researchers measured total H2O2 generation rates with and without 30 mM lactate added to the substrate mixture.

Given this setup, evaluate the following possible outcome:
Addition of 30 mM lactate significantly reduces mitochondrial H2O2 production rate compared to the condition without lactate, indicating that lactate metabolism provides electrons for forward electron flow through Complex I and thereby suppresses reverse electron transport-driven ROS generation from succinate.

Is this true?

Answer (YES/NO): NO